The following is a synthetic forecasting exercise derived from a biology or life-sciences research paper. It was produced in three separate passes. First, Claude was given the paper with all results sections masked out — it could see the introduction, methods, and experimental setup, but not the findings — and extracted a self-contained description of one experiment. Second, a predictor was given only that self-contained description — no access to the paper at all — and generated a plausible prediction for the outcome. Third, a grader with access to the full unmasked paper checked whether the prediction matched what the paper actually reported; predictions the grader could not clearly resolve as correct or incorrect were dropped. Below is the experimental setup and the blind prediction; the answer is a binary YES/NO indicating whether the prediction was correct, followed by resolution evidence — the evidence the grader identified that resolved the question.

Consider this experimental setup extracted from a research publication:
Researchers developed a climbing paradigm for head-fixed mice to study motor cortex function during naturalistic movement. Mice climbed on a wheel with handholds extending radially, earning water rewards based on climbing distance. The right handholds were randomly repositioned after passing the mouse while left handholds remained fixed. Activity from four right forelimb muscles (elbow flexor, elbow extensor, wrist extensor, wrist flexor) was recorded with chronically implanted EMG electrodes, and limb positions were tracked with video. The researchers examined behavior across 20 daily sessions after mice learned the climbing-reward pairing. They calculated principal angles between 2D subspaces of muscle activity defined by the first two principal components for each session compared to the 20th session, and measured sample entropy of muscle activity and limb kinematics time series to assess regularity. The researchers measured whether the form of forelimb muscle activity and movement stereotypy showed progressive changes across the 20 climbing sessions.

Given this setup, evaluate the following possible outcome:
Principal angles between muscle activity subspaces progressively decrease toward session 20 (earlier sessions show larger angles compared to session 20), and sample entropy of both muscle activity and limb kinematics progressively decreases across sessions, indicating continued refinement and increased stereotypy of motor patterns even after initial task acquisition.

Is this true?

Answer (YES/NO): NO